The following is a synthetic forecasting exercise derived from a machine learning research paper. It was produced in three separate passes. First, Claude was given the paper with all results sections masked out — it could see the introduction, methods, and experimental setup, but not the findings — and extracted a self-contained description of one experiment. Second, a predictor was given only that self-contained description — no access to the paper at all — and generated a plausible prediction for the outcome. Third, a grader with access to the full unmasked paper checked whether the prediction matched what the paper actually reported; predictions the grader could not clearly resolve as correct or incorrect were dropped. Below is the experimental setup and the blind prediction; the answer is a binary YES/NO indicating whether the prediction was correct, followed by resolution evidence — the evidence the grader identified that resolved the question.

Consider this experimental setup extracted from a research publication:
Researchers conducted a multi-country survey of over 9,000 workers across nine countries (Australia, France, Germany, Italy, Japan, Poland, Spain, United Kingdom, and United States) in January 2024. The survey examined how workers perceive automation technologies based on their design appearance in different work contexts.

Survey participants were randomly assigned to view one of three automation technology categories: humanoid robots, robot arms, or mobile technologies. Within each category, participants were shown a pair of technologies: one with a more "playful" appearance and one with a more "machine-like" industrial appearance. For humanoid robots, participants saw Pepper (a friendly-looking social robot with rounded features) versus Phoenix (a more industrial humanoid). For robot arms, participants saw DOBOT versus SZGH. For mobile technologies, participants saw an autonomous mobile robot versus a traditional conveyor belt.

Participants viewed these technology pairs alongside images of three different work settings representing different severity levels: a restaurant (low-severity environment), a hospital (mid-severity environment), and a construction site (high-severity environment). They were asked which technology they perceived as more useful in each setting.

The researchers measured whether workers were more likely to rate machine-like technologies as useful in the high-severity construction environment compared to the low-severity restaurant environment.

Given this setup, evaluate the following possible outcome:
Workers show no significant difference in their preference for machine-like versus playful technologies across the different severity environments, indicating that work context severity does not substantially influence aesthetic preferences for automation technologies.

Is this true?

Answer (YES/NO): NO